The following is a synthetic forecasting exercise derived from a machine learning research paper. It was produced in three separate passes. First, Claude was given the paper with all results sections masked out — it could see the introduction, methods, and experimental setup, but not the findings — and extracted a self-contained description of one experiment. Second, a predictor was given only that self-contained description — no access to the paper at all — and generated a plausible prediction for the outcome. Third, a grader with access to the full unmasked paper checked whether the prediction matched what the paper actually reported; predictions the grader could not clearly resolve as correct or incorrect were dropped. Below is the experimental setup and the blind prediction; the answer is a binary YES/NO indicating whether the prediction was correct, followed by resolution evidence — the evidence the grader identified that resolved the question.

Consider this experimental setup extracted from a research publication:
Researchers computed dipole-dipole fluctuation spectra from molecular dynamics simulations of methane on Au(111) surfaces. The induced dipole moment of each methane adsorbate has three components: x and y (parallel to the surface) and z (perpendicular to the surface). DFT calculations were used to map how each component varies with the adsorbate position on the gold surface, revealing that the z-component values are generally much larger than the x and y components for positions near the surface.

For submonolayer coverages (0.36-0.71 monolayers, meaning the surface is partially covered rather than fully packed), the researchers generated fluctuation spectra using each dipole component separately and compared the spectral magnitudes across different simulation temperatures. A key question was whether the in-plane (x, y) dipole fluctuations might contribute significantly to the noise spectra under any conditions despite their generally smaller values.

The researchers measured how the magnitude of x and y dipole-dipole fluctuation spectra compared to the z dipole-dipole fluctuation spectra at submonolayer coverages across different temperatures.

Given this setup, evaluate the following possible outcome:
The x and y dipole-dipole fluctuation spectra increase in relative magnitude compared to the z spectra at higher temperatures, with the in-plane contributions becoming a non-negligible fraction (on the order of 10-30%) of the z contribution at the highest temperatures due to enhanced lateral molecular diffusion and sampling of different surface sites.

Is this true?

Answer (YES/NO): NO